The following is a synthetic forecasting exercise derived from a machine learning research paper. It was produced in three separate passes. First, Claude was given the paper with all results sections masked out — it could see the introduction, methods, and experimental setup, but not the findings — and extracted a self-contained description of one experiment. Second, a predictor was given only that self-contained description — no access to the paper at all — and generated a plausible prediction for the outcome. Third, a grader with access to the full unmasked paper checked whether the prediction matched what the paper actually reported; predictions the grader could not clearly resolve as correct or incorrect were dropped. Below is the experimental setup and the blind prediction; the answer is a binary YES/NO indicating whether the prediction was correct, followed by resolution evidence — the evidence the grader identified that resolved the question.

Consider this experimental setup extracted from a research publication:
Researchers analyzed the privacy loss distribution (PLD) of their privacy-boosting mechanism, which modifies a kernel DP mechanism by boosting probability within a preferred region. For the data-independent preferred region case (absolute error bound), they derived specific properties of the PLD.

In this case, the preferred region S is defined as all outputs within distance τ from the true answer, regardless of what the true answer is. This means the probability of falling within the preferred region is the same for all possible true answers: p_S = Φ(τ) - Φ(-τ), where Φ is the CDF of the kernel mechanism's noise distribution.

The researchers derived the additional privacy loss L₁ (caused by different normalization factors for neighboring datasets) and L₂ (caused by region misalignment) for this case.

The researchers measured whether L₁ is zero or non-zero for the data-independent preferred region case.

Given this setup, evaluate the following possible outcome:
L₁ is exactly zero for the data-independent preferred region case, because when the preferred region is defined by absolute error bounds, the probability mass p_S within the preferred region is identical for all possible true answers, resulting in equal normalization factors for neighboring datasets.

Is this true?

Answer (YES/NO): YES